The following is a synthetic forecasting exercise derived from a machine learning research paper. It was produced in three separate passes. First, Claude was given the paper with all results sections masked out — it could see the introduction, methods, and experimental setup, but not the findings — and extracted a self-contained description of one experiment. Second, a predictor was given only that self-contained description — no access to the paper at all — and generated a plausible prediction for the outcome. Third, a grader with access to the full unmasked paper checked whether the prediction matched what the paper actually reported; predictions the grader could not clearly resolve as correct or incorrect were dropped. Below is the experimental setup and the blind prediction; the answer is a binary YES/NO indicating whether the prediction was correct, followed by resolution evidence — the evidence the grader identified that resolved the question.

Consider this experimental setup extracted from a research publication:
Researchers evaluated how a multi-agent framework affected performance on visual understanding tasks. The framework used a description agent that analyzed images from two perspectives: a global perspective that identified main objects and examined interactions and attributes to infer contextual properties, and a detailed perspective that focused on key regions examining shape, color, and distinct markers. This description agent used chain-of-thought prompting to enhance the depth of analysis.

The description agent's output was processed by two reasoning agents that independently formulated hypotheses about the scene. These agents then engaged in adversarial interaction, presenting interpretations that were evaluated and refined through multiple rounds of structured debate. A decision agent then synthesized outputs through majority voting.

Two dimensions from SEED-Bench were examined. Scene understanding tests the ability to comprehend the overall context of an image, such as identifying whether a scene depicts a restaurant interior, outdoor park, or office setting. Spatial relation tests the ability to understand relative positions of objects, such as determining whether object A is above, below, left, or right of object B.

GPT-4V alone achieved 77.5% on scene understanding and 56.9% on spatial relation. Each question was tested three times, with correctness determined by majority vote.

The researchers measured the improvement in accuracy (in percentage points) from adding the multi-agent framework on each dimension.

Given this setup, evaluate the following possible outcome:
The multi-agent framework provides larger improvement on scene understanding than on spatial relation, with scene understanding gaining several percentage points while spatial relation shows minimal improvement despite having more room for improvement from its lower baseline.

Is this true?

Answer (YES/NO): NO